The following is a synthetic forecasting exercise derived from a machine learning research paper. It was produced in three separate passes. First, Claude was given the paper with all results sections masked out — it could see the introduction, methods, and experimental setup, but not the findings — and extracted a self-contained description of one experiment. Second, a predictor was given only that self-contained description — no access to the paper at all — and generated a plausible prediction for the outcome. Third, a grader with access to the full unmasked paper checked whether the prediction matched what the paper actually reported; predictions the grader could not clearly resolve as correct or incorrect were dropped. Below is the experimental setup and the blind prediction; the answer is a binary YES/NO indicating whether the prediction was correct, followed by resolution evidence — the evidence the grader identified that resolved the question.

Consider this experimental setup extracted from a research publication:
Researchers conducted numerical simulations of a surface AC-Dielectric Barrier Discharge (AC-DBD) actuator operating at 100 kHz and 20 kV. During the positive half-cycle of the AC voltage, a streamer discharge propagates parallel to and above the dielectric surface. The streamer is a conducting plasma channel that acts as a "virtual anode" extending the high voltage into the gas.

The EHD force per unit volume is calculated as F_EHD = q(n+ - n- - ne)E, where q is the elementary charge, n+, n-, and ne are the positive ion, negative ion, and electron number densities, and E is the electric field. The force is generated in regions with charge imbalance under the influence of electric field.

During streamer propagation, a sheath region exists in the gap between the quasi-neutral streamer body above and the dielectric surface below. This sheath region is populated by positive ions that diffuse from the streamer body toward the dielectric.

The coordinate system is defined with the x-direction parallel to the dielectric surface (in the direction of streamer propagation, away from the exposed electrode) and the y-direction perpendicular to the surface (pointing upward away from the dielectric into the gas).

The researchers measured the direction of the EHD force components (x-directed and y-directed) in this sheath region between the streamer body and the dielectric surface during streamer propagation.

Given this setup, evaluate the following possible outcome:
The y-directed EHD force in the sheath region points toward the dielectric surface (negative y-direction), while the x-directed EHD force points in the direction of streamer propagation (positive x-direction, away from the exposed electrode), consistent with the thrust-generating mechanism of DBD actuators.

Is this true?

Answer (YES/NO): YES